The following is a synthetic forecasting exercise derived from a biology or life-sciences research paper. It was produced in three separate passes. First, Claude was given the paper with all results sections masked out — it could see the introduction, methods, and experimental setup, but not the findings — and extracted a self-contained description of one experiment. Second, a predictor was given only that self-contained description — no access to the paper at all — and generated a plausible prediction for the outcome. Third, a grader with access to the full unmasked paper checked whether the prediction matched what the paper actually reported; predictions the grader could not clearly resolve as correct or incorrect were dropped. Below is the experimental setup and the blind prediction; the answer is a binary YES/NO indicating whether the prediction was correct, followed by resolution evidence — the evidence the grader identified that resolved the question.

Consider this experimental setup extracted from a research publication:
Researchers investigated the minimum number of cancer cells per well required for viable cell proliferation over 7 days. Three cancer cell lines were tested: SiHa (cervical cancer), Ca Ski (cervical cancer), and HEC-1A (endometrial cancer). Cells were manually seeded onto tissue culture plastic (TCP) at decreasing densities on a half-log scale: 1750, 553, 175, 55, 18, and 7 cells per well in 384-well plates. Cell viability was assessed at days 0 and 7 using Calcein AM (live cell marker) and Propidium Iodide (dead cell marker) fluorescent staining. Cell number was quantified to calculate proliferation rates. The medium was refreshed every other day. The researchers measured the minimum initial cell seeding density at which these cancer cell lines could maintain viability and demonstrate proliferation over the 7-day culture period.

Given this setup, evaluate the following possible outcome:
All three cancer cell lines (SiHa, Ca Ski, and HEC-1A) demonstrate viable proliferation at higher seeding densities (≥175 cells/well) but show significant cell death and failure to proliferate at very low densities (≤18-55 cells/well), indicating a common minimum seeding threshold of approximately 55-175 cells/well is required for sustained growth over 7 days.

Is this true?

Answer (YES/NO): NO